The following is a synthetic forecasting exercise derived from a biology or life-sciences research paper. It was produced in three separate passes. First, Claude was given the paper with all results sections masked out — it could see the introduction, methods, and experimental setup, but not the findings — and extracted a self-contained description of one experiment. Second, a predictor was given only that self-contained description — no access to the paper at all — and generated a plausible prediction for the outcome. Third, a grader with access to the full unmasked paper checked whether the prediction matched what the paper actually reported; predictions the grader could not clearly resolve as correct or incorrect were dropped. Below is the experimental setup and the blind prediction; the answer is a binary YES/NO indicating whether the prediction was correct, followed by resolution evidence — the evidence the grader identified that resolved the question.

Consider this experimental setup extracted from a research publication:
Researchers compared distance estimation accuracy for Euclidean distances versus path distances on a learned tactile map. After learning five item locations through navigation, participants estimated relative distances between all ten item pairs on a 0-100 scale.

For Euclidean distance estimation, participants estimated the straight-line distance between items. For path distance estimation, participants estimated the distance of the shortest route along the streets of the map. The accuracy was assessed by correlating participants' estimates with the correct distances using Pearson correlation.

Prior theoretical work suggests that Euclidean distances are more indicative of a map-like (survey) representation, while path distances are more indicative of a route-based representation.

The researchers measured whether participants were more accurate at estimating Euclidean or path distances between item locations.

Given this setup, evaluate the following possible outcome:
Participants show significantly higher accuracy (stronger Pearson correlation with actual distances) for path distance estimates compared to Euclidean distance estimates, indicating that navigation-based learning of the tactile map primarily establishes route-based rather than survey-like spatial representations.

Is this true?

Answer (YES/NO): NO